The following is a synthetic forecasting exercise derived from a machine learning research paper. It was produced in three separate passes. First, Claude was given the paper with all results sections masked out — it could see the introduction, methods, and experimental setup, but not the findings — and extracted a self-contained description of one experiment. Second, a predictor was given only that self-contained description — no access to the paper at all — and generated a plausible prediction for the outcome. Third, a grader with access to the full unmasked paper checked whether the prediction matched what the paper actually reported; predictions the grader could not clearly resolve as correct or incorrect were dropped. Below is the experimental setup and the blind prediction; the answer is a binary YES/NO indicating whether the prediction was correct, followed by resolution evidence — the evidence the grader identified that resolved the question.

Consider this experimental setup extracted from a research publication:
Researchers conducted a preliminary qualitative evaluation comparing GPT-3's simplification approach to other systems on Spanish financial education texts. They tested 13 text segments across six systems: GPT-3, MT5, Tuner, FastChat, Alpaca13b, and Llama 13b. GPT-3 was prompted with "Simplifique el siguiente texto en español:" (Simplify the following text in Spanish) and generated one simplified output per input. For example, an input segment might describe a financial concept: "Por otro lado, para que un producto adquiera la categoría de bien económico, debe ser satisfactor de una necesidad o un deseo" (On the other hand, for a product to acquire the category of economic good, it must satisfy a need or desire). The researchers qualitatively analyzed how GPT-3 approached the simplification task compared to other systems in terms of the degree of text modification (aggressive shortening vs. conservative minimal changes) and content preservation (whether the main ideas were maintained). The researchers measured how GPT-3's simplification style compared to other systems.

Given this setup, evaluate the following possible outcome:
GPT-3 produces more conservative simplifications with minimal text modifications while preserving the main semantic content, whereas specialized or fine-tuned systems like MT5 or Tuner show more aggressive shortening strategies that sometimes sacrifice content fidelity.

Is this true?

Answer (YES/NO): NO